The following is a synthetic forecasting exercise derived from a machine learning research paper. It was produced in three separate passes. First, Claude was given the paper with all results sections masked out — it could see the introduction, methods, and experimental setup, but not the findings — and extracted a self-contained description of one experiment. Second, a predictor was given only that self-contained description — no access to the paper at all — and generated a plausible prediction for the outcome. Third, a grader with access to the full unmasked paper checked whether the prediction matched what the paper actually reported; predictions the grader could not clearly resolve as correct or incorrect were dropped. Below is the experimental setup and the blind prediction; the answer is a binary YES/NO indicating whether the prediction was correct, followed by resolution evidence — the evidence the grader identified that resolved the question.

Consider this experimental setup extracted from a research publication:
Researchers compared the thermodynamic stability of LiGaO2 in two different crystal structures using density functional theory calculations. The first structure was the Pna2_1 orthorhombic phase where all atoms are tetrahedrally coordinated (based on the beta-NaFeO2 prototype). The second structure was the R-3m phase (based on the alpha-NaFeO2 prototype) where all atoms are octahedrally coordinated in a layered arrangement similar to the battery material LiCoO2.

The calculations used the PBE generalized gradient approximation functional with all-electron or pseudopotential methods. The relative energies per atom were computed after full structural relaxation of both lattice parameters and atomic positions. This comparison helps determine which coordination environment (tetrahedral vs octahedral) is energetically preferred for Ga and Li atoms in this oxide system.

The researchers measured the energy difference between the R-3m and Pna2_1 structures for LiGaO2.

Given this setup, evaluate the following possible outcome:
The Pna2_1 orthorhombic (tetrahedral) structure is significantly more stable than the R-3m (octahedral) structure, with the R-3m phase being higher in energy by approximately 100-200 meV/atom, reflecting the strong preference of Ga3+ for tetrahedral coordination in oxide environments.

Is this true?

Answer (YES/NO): NO